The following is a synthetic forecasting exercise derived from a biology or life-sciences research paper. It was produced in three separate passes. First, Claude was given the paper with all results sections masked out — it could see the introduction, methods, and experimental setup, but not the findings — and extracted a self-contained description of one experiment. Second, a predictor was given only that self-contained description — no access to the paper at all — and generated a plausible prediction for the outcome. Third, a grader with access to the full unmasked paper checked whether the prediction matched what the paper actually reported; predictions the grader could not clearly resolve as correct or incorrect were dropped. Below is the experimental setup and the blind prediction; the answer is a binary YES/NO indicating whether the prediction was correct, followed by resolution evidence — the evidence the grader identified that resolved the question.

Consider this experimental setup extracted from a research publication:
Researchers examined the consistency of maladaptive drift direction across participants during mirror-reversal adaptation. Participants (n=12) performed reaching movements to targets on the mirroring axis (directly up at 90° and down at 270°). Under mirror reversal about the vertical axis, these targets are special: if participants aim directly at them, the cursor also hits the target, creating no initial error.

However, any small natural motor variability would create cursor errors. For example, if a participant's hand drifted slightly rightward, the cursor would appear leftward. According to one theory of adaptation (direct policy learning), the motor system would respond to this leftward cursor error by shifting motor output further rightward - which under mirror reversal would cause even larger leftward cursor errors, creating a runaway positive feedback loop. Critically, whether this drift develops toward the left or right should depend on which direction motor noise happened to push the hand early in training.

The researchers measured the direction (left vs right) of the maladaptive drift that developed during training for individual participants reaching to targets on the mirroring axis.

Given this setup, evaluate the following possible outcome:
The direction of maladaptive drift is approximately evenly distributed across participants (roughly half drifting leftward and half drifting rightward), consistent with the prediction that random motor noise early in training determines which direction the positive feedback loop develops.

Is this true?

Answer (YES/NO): NO